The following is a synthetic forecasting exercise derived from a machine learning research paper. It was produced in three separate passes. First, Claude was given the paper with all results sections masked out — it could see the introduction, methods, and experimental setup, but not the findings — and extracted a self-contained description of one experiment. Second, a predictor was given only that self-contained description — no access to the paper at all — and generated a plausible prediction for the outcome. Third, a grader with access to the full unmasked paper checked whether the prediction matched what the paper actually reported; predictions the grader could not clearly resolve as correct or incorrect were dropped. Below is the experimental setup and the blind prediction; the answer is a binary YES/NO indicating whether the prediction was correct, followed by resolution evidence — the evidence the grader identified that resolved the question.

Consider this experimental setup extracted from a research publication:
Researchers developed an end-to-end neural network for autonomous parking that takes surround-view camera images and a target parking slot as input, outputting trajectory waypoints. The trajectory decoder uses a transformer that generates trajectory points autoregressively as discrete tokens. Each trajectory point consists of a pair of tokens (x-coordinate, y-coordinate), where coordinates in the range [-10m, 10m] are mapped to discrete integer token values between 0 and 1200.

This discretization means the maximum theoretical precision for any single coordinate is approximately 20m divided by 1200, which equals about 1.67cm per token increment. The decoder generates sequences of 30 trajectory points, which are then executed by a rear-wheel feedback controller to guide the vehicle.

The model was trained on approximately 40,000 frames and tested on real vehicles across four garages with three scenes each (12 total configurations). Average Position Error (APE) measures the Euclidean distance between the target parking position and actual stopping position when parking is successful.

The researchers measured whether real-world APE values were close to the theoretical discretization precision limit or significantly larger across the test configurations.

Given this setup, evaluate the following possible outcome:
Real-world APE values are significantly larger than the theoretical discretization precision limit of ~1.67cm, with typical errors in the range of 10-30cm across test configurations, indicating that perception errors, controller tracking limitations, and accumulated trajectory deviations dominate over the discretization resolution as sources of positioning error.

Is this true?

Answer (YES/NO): NO